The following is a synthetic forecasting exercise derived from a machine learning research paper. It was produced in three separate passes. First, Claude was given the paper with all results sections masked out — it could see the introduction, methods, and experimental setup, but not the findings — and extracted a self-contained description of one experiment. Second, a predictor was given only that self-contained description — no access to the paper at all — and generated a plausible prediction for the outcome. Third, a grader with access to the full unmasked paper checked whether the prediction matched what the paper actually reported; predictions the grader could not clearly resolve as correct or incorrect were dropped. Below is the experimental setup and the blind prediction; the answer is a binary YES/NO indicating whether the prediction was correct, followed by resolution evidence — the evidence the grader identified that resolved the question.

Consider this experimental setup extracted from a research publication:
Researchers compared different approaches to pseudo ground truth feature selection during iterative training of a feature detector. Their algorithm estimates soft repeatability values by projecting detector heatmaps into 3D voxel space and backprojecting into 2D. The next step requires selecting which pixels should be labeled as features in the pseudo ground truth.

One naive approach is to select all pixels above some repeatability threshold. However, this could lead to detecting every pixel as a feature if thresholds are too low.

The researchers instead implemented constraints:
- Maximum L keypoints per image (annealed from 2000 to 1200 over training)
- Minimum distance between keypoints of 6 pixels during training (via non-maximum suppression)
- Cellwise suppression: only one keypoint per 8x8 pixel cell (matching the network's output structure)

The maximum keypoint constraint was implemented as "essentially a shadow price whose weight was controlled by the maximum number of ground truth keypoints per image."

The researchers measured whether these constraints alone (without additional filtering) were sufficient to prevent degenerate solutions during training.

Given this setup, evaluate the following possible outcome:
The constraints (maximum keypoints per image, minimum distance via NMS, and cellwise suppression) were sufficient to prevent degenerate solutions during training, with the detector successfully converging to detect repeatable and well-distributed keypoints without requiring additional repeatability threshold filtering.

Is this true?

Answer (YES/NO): NO